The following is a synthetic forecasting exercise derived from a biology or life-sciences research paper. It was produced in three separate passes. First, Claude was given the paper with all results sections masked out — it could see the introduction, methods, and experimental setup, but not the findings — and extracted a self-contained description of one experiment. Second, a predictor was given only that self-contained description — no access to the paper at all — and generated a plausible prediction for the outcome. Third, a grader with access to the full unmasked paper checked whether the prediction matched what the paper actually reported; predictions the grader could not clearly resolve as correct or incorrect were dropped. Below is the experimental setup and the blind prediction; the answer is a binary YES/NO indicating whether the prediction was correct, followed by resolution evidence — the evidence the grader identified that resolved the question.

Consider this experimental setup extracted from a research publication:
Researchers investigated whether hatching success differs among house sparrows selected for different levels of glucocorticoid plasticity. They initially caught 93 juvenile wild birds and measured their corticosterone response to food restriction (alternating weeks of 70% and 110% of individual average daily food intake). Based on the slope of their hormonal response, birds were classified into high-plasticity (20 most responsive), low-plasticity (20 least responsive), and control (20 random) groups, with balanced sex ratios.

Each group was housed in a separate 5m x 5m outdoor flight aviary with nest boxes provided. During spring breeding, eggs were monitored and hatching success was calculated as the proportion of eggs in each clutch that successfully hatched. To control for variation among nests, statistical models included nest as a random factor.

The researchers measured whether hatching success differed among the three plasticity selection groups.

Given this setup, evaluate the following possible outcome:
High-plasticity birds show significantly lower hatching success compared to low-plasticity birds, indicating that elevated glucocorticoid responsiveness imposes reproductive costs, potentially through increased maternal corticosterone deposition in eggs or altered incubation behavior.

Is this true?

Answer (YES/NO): NO